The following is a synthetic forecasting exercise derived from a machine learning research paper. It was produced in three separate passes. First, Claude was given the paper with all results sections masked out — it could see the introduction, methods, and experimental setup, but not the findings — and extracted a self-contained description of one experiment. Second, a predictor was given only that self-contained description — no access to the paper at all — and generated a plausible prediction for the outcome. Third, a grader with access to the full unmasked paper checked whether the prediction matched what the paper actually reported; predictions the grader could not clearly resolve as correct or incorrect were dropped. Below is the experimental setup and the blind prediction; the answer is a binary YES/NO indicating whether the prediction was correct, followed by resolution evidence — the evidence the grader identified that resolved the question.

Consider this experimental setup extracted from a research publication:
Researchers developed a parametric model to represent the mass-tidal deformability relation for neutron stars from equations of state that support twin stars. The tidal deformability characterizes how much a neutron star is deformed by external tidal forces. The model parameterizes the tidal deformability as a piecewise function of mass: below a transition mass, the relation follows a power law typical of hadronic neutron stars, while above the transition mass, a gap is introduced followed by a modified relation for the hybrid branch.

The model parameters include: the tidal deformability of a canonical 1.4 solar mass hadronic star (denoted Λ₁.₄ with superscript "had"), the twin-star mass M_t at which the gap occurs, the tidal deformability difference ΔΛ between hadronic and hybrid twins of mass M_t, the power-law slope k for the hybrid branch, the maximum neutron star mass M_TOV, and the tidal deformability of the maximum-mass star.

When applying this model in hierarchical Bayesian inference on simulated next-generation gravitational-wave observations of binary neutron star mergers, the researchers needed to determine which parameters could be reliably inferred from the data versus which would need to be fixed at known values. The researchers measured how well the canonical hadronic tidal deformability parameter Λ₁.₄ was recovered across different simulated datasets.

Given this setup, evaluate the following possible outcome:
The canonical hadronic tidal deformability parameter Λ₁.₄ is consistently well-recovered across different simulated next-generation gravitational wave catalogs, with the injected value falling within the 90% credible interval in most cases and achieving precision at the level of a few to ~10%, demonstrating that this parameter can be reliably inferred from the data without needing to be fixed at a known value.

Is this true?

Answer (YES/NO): YES